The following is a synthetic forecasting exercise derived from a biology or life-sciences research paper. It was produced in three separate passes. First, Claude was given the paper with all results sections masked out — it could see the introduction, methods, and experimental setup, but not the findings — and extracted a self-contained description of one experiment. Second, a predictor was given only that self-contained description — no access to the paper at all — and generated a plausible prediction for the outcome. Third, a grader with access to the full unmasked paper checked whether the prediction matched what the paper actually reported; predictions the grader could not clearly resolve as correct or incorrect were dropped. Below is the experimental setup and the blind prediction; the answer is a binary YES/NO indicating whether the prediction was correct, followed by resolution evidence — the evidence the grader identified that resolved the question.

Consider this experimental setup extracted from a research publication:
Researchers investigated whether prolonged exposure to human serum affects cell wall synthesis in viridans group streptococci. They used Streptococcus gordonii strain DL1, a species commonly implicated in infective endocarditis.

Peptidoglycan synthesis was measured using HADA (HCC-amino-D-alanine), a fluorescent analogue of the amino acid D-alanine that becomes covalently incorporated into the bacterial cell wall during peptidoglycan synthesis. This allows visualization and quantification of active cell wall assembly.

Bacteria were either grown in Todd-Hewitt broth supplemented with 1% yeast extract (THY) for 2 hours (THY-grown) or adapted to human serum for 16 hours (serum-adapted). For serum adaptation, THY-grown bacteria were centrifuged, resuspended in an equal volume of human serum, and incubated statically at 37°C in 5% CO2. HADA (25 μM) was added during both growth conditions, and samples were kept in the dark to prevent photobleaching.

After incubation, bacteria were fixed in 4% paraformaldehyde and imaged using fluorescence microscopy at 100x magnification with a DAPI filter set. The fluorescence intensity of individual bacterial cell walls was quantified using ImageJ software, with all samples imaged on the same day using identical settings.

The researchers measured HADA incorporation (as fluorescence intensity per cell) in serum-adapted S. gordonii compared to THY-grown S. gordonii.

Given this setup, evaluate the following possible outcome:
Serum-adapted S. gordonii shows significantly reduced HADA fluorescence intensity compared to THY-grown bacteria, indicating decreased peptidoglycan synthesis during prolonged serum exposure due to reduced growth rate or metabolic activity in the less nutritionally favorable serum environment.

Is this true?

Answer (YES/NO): NO